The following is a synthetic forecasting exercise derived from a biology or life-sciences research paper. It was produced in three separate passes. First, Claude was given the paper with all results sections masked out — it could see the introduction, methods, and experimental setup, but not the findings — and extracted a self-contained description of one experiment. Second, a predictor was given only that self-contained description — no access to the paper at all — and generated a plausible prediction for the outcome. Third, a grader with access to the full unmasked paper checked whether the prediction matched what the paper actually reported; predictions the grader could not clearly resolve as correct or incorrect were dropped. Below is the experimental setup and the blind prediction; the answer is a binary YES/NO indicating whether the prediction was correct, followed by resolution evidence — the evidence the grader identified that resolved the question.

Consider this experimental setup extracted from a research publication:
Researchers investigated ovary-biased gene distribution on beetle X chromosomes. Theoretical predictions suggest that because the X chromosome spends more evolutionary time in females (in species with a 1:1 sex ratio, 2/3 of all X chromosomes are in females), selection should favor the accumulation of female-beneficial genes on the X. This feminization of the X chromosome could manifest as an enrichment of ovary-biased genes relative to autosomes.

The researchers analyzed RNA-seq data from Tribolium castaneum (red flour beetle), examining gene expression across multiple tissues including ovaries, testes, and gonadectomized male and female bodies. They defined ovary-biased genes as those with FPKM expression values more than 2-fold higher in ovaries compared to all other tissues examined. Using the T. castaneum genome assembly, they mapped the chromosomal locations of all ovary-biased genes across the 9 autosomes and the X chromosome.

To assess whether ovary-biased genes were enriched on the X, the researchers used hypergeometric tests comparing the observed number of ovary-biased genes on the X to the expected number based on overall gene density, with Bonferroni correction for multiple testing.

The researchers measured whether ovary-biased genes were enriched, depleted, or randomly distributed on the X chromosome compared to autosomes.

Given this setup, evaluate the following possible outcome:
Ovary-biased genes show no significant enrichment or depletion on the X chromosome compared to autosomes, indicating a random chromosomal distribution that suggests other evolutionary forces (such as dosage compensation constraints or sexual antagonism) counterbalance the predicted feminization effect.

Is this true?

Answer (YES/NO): NO